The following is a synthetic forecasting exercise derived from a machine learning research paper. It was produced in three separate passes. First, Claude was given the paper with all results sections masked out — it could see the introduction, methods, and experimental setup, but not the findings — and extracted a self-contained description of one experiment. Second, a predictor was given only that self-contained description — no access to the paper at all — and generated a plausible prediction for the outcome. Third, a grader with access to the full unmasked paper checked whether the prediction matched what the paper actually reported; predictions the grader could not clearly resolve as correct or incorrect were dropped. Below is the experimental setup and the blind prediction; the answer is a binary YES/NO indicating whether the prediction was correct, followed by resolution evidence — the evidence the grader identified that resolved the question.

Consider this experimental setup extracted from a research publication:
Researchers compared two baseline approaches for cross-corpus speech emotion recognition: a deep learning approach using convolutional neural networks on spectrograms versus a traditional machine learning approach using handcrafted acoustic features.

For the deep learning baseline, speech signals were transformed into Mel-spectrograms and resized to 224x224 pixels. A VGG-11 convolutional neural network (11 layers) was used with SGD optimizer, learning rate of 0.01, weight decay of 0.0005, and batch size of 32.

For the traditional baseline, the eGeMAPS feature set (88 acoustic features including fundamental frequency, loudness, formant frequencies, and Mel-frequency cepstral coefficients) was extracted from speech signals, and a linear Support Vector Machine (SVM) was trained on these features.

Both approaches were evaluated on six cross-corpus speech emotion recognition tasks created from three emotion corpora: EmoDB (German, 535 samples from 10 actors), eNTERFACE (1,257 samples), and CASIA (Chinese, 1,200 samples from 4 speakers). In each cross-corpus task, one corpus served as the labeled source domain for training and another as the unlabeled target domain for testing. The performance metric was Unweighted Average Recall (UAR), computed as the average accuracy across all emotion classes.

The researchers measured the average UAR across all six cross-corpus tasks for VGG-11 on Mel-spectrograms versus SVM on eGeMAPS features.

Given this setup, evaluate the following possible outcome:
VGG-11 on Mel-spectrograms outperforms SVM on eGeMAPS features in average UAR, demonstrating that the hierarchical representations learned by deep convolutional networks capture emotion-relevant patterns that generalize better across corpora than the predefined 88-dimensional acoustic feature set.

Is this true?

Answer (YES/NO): NO